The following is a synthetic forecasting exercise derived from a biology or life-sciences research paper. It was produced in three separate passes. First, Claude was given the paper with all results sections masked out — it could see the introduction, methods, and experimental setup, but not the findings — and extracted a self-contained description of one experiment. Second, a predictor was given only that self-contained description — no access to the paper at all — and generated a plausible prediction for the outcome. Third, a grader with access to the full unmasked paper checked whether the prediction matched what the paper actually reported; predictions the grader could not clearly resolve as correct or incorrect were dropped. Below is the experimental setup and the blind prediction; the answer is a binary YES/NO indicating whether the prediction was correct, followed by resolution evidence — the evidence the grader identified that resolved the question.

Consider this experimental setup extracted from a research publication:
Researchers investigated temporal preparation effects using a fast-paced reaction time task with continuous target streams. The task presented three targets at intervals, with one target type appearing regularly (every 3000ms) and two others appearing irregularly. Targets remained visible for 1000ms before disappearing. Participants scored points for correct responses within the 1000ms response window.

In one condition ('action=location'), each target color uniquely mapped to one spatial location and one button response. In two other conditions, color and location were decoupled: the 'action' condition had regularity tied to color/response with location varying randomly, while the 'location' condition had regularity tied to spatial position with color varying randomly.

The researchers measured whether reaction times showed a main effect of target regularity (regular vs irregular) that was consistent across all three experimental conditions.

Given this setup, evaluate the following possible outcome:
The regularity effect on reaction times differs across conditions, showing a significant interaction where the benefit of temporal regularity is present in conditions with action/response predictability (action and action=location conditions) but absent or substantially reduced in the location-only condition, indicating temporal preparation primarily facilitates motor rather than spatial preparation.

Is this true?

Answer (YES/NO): NO